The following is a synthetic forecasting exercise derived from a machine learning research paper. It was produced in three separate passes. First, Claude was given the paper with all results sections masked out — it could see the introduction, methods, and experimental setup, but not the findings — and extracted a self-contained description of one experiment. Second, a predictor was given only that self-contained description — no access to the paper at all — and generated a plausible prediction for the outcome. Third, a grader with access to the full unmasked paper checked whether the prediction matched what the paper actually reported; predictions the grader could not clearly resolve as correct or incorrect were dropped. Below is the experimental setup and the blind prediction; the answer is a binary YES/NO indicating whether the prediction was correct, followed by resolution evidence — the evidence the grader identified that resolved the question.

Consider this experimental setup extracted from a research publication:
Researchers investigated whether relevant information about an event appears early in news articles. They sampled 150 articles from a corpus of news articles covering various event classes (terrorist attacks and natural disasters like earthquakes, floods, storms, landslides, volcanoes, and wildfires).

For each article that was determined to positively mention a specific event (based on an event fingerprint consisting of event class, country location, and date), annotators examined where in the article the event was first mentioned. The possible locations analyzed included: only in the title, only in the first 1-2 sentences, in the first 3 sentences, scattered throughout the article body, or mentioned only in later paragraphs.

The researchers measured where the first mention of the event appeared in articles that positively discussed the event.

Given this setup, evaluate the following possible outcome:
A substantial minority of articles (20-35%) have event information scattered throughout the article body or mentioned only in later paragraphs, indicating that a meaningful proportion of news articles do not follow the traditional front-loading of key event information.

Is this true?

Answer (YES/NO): NO